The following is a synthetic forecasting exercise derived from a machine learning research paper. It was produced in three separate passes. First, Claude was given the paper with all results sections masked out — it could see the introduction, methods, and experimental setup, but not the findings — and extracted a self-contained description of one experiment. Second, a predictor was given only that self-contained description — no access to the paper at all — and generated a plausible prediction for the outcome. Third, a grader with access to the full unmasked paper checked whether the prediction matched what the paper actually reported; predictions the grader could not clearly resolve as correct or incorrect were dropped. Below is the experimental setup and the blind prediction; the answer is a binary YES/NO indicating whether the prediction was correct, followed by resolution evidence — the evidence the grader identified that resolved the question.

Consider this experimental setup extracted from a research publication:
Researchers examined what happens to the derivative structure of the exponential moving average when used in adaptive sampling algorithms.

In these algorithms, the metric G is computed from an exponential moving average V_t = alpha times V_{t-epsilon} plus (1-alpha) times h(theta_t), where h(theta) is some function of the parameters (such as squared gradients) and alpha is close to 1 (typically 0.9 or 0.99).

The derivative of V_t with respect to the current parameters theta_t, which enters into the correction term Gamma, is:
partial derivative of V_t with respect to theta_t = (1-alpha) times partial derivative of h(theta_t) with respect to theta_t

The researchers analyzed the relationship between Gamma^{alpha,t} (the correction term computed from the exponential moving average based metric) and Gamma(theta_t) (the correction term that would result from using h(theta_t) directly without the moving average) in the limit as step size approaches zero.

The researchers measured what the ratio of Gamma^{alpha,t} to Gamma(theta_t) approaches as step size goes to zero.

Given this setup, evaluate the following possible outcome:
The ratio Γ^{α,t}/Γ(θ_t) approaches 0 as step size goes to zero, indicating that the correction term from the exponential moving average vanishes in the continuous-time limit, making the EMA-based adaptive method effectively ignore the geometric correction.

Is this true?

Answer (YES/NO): NO